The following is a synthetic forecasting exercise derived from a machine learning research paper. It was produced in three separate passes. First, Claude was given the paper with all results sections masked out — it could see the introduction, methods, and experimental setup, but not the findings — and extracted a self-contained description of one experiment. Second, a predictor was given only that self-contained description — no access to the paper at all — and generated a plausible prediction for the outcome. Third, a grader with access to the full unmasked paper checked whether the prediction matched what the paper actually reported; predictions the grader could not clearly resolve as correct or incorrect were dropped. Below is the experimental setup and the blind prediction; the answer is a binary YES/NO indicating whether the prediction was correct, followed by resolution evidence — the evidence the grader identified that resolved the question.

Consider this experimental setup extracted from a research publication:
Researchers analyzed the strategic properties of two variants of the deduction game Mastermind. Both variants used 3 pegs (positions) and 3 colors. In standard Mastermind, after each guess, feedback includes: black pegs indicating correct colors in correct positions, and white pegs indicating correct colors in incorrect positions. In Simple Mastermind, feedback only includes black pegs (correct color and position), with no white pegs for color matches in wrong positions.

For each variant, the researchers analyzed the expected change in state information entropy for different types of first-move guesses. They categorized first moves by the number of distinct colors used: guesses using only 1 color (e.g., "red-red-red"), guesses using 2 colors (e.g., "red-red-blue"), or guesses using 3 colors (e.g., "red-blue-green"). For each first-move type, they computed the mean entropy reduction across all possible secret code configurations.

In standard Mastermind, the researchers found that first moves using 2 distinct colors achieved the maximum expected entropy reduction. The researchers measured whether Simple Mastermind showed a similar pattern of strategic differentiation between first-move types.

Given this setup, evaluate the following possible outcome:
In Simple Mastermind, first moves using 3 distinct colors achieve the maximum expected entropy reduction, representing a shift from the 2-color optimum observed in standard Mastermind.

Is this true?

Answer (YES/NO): NO